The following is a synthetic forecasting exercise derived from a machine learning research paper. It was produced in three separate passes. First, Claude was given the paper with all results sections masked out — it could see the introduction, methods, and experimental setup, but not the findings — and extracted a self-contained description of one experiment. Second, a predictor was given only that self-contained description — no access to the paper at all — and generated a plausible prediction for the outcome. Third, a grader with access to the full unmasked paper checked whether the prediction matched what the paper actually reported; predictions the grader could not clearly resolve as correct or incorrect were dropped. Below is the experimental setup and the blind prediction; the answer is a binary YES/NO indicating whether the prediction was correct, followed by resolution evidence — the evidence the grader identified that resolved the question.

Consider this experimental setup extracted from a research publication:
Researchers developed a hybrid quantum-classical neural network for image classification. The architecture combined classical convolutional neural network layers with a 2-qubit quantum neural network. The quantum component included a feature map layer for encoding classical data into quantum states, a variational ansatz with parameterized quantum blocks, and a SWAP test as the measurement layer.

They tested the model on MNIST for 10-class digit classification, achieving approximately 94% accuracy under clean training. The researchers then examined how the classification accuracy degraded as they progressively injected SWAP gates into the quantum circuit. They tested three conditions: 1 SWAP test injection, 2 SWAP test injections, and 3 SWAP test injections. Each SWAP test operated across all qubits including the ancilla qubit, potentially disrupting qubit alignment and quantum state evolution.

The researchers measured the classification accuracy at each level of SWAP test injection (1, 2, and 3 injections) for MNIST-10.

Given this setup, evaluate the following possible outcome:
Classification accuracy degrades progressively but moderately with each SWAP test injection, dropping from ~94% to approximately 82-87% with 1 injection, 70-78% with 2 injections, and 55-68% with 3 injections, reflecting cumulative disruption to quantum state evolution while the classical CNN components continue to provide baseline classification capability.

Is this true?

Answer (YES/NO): NO